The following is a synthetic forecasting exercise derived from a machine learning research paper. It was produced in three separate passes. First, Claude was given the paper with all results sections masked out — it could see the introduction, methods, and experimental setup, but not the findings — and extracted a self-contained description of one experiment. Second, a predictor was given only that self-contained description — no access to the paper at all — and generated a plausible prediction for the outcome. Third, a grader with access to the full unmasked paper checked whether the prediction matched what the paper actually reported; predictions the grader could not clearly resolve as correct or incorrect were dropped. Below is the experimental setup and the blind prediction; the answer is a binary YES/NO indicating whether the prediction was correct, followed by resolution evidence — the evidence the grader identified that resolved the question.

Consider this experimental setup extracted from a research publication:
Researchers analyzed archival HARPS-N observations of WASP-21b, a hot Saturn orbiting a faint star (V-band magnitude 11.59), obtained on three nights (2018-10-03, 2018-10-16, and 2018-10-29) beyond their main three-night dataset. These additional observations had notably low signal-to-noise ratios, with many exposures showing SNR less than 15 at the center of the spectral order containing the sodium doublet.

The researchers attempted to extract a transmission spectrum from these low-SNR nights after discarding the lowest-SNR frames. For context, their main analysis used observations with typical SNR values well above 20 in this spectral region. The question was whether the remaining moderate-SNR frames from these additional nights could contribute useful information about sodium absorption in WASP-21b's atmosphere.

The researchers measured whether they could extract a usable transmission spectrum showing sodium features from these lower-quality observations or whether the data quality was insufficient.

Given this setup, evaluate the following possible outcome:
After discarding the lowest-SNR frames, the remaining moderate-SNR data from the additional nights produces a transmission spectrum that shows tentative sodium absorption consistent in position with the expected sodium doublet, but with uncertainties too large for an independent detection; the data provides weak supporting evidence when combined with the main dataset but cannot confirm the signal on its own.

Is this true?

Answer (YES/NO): NO